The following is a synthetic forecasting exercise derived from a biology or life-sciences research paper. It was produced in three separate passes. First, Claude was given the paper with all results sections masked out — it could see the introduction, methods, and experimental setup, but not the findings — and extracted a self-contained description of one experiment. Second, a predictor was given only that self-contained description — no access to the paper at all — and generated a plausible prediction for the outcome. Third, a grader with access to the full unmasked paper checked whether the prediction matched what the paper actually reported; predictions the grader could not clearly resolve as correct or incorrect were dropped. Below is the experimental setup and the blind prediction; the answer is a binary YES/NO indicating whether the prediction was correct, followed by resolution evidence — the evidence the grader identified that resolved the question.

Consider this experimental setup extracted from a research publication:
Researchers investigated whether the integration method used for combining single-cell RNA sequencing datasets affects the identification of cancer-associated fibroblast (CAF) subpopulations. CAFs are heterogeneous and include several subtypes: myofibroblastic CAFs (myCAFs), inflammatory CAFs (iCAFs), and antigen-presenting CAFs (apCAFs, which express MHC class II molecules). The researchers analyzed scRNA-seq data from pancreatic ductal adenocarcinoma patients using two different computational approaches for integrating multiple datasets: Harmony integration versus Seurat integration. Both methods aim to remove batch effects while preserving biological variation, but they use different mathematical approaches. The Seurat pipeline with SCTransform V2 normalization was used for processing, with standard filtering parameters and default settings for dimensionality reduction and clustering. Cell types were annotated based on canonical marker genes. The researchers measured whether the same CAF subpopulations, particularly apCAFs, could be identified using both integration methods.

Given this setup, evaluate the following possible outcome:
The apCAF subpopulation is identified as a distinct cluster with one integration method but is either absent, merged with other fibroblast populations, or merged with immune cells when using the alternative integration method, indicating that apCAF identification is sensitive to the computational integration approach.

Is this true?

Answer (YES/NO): YES